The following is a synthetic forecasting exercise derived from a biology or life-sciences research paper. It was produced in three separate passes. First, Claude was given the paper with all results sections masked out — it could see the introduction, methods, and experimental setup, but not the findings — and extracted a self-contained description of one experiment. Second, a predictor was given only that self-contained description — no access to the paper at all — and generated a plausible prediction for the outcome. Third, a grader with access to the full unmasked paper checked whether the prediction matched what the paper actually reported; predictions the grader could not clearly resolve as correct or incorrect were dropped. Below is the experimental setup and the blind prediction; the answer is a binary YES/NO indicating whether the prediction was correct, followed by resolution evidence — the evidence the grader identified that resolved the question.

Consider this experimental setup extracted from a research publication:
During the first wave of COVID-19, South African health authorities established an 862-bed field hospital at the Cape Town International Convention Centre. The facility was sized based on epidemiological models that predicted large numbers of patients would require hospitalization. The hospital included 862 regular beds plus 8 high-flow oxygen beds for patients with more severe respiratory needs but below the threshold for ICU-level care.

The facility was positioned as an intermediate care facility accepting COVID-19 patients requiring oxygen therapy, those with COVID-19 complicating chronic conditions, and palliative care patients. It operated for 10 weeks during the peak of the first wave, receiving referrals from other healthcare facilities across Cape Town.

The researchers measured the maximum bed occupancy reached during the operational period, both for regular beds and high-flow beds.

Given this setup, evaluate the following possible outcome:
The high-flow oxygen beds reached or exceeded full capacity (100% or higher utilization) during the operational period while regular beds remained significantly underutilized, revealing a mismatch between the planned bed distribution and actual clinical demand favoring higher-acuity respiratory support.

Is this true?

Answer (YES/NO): NO